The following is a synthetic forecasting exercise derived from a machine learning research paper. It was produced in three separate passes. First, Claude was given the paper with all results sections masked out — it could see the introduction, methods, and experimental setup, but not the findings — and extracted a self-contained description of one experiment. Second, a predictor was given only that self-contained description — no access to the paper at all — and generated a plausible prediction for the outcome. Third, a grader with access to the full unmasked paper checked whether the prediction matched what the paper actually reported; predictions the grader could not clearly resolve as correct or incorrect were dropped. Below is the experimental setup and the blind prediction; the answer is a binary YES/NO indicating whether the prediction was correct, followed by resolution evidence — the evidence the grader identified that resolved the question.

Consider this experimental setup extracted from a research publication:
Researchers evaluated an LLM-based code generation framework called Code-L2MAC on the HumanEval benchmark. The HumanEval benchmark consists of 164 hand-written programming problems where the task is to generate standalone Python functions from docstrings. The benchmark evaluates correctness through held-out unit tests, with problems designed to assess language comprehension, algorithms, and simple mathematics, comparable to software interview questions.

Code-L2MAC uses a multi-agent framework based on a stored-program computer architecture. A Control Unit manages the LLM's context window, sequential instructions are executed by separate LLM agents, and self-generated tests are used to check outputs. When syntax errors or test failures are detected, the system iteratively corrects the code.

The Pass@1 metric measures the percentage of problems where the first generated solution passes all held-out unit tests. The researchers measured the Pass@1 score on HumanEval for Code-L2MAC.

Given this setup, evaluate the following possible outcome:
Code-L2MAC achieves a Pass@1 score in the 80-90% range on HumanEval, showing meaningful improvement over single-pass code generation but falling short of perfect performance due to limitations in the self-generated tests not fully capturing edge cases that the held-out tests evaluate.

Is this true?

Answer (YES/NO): NO